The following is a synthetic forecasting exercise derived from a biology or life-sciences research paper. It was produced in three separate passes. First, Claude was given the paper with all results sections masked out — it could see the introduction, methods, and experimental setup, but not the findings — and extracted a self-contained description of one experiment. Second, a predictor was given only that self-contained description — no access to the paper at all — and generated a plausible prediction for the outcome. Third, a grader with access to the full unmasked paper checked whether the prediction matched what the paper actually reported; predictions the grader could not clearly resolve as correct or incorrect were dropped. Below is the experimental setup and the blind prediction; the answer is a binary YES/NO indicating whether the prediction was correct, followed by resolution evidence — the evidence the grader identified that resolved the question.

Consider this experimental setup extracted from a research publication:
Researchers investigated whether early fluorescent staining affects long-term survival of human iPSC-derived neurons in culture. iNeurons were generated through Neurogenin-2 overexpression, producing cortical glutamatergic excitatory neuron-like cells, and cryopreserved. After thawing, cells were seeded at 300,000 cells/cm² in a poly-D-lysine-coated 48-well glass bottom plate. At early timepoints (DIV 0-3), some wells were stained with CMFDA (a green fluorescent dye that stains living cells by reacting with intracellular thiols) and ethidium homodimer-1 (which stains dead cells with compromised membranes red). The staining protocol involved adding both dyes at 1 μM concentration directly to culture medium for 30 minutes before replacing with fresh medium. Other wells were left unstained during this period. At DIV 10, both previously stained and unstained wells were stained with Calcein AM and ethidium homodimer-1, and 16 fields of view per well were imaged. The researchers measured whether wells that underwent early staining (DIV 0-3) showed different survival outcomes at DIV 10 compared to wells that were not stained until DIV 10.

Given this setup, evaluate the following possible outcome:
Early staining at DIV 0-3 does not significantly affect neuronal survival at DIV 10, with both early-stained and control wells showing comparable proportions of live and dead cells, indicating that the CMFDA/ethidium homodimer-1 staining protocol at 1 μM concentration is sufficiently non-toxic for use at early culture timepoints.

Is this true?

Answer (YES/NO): NO